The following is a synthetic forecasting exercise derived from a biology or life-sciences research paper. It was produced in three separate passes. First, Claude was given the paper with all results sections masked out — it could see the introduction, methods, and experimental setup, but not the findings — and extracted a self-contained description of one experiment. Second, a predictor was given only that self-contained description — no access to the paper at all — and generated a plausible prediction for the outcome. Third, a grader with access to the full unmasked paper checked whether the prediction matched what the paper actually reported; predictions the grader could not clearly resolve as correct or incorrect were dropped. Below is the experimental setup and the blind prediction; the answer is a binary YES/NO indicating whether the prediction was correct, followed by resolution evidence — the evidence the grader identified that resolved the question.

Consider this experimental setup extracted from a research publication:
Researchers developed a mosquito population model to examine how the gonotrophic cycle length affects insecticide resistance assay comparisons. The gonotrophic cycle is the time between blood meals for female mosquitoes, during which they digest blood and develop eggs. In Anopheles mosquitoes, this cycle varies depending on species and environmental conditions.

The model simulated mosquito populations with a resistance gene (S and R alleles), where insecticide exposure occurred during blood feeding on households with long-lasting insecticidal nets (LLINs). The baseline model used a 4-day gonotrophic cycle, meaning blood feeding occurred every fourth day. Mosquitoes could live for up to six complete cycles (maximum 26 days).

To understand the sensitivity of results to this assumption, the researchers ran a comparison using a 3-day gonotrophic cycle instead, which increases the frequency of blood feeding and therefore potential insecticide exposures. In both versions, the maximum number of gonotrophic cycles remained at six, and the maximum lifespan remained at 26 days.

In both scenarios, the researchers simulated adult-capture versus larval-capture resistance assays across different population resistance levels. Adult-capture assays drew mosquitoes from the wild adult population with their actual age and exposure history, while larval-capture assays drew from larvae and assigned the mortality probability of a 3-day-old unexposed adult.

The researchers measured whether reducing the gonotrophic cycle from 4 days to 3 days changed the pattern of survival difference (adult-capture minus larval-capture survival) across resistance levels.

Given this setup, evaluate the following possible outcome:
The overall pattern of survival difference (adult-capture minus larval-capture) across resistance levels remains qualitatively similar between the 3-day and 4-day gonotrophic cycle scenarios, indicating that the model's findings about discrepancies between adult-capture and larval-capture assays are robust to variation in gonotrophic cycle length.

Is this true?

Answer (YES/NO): NO